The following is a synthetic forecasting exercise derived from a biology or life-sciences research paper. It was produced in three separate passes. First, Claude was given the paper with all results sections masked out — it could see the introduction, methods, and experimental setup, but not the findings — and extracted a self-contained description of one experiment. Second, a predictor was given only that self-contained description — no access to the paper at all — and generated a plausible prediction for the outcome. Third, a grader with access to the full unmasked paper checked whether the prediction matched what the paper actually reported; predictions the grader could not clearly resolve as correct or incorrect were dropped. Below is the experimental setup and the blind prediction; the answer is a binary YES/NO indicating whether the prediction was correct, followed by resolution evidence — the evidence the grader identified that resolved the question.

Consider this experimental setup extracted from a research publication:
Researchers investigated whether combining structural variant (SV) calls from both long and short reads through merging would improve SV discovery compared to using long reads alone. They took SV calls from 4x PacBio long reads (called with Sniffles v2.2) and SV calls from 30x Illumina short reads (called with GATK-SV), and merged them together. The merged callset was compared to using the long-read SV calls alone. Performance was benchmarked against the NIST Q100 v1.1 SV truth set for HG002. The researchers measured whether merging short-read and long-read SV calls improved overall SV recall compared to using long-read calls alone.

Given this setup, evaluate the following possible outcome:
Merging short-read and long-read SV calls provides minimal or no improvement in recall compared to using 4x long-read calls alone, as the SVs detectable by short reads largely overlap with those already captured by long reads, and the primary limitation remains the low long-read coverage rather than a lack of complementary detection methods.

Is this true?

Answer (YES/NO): YES